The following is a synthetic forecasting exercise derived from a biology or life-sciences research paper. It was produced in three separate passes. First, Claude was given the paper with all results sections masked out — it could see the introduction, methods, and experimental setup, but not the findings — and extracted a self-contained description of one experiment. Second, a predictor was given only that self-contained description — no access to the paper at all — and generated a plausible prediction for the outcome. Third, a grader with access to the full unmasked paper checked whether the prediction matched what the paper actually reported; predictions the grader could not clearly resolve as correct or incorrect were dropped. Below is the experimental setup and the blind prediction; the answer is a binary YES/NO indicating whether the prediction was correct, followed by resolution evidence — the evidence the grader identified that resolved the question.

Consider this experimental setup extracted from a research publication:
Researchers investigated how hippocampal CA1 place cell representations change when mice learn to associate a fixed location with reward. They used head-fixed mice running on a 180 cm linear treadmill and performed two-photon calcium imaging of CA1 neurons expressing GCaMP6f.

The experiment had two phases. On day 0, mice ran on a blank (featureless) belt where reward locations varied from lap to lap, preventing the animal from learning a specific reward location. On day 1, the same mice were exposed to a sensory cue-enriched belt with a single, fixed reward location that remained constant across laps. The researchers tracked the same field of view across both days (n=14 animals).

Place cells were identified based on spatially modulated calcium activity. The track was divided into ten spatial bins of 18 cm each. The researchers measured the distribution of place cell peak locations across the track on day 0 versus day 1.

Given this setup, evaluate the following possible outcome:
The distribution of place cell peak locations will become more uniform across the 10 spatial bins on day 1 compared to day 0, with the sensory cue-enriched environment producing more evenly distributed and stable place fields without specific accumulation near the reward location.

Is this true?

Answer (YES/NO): NO